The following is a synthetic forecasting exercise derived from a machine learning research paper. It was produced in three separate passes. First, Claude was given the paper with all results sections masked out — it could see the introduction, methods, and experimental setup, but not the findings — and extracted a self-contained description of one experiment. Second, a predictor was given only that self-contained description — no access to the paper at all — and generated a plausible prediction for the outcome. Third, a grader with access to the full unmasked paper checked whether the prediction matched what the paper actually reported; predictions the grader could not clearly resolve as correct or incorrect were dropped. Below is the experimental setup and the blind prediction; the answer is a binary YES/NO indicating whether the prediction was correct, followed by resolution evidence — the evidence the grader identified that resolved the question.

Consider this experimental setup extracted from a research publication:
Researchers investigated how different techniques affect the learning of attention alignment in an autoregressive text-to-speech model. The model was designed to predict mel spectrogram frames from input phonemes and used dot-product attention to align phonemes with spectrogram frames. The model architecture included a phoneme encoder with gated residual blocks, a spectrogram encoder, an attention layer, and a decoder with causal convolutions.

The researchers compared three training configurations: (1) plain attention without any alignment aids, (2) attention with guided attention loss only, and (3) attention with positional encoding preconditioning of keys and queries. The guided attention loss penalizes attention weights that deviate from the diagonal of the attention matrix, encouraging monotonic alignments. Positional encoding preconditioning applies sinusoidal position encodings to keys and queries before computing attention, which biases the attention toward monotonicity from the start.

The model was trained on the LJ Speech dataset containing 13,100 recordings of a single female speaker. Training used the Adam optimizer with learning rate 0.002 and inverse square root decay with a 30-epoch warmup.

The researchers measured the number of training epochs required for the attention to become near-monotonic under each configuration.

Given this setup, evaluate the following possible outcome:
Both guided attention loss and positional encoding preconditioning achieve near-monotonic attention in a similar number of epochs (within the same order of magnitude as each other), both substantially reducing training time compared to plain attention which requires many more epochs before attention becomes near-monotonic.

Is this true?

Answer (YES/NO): NO